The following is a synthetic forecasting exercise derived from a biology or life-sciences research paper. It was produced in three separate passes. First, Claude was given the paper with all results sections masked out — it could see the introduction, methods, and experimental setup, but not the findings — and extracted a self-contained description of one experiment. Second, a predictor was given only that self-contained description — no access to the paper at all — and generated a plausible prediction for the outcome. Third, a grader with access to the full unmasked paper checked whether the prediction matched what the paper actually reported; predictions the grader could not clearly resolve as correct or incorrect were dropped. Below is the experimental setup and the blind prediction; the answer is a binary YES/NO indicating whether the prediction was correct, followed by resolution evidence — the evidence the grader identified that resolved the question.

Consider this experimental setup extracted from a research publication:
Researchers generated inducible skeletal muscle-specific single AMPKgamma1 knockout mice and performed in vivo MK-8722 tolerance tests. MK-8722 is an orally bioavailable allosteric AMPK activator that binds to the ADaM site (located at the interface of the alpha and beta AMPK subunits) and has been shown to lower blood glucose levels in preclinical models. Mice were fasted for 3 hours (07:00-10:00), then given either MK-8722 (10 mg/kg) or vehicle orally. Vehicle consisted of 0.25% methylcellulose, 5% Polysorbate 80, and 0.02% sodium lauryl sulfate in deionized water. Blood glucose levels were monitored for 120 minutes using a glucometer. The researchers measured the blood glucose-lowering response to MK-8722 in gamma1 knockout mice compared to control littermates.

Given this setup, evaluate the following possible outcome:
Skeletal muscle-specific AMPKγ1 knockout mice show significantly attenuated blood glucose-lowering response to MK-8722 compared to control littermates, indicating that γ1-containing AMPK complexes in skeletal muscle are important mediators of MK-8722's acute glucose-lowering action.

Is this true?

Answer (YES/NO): NO